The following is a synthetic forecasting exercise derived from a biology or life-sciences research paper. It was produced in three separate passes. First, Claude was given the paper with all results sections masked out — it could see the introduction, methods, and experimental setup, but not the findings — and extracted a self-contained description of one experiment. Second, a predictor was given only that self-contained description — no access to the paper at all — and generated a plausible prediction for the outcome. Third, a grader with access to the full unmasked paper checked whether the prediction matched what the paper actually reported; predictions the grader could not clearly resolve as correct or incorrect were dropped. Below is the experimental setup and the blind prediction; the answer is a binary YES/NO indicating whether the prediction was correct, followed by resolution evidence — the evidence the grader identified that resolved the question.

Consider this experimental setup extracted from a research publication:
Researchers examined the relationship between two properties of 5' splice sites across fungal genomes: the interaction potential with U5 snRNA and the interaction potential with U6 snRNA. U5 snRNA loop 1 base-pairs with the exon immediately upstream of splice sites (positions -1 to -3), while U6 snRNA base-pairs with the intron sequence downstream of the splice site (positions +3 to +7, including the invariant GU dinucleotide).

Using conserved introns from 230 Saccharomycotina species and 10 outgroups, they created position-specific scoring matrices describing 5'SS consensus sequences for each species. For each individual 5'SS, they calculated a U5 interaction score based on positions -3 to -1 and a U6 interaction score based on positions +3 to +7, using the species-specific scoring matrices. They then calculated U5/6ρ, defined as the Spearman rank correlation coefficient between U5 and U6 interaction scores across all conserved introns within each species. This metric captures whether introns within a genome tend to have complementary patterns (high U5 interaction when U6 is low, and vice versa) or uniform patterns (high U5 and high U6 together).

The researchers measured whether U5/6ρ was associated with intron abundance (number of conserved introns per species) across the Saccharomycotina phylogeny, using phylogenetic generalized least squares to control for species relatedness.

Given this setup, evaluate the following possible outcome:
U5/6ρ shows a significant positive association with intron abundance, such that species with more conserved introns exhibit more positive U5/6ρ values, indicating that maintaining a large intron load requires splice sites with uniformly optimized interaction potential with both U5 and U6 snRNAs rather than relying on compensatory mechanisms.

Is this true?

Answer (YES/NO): NO